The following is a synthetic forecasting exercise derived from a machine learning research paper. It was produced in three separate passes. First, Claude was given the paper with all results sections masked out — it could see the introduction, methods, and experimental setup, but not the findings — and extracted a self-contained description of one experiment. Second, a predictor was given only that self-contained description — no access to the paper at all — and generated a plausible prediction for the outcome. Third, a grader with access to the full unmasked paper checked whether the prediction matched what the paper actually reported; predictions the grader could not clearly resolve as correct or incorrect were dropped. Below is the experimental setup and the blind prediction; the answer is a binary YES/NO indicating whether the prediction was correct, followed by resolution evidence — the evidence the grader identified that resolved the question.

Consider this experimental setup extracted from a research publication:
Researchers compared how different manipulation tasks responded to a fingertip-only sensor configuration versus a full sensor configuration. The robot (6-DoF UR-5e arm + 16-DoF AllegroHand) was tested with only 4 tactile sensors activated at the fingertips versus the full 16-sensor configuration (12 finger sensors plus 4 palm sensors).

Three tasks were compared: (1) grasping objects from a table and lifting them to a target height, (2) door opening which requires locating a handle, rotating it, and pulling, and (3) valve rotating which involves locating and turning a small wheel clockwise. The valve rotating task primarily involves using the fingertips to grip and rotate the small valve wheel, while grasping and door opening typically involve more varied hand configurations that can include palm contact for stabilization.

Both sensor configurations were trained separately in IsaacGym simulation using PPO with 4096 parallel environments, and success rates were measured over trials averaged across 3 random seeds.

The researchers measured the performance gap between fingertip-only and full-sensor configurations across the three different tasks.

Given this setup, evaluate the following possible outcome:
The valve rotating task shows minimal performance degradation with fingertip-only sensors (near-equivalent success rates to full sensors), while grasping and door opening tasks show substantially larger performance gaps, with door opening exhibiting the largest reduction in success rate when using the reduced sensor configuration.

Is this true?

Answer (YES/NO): NO